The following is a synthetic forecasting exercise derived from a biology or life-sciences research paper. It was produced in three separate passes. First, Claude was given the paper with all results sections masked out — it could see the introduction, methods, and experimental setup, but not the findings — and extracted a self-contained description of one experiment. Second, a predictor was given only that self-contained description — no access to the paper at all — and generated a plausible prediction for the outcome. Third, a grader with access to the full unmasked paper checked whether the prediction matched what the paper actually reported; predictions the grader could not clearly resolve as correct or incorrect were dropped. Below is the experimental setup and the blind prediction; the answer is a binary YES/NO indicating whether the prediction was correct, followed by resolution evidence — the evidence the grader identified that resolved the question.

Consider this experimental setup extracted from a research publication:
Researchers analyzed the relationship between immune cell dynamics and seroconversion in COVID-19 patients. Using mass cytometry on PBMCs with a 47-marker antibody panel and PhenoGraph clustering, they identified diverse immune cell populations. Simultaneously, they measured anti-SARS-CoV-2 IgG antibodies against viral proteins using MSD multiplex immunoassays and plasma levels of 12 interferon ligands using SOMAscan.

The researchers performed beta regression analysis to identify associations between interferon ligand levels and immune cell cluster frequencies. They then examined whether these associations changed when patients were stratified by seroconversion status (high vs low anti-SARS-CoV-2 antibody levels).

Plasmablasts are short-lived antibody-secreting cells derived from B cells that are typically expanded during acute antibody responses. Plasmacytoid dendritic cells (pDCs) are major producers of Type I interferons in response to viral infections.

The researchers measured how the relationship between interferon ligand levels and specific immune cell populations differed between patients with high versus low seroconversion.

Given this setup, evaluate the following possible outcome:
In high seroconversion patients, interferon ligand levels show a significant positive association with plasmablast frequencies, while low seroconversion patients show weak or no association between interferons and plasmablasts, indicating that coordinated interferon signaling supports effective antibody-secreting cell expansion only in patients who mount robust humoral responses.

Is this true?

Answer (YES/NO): NO